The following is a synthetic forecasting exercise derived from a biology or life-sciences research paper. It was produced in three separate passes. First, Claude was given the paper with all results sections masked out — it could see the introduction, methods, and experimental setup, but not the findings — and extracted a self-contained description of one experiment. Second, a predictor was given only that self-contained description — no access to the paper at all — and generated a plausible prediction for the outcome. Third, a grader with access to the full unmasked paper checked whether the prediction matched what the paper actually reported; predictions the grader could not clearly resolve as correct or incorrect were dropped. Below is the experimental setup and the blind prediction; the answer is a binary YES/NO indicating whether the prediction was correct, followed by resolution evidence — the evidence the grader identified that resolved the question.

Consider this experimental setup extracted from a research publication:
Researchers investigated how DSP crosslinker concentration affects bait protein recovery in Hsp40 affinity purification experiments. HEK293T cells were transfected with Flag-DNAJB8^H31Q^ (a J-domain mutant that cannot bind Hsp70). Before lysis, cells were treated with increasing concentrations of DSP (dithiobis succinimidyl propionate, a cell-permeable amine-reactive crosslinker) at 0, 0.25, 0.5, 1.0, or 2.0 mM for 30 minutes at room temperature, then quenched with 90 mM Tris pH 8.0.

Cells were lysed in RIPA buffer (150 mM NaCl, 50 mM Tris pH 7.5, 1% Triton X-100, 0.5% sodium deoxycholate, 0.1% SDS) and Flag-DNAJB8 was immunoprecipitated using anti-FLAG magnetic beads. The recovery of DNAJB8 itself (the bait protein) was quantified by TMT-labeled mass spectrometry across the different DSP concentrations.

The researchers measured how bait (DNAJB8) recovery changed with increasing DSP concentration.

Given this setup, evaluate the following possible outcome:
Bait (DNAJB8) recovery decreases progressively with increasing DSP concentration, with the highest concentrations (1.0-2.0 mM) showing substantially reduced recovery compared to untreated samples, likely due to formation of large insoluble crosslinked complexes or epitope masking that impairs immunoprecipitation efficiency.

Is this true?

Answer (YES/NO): NO